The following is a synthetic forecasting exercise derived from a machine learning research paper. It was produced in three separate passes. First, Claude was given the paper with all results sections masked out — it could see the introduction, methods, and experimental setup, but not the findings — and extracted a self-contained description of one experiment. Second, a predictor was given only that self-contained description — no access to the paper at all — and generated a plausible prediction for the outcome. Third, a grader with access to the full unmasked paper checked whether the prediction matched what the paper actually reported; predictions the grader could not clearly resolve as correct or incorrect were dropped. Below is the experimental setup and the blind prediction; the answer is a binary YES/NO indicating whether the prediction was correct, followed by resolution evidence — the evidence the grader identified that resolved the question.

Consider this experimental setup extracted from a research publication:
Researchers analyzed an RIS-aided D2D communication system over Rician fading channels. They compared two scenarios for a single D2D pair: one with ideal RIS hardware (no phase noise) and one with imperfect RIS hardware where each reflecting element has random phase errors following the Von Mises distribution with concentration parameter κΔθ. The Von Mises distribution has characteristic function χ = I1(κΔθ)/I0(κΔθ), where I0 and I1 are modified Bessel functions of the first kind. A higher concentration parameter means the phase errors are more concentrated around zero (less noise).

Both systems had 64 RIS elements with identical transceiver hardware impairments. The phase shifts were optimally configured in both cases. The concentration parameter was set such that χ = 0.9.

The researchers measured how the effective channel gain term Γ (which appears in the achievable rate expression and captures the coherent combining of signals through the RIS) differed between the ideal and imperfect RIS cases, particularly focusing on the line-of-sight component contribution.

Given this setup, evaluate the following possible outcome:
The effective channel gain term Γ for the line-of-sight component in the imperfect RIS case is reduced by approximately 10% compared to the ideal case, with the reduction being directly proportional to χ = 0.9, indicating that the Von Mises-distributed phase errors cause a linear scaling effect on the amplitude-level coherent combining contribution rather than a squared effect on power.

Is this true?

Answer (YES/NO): NO